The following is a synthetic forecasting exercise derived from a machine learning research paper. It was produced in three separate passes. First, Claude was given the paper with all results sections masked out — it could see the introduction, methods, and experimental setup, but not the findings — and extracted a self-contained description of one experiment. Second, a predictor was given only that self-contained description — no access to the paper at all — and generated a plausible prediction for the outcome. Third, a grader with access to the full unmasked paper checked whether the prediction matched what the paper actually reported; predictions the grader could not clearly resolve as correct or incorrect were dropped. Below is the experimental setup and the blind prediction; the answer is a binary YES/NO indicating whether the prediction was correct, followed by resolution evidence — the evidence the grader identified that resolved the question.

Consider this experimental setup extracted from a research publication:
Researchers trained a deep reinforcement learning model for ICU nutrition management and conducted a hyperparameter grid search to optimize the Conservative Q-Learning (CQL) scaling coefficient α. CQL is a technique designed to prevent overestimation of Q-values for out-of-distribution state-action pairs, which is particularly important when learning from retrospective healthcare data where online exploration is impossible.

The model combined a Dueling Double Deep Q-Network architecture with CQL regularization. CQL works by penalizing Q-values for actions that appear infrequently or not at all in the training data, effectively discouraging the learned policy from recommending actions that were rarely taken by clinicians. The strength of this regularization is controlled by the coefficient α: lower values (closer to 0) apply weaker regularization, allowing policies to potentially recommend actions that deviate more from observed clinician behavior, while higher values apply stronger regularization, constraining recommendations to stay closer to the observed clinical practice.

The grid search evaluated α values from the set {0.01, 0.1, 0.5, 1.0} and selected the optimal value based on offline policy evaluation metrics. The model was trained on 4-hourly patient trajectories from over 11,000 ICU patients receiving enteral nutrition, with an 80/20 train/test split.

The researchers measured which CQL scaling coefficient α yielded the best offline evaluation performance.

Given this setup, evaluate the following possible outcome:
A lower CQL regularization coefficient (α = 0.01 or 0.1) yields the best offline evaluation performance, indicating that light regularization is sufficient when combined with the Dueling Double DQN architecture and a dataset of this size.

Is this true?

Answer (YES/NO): NO